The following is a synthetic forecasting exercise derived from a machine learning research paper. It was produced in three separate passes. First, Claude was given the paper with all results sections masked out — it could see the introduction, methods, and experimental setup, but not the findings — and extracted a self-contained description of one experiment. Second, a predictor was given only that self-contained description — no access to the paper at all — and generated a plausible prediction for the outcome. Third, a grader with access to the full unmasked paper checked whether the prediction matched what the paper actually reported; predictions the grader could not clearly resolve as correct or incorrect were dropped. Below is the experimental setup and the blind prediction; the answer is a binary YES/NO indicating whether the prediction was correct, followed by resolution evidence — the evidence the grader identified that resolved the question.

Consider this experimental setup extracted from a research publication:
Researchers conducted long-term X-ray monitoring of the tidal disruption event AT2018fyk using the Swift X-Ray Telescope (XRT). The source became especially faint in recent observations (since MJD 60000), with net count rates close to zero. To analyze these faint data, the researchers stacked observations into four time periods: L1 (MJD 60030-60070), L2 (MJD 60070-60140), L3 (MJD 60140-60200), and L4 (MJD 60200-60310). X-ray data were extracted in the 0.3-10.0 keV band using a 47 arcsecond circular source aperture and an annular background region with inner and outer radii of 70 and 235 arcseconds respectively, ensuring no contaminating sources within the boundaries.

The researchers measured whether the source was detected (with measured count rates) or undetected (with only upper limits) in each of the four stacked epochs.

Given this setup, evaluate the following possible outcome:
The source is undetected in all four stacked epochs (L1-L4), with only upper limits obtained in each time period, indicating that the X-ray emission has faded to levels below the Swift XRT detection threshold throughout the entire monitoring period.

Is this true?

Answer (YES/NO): NO